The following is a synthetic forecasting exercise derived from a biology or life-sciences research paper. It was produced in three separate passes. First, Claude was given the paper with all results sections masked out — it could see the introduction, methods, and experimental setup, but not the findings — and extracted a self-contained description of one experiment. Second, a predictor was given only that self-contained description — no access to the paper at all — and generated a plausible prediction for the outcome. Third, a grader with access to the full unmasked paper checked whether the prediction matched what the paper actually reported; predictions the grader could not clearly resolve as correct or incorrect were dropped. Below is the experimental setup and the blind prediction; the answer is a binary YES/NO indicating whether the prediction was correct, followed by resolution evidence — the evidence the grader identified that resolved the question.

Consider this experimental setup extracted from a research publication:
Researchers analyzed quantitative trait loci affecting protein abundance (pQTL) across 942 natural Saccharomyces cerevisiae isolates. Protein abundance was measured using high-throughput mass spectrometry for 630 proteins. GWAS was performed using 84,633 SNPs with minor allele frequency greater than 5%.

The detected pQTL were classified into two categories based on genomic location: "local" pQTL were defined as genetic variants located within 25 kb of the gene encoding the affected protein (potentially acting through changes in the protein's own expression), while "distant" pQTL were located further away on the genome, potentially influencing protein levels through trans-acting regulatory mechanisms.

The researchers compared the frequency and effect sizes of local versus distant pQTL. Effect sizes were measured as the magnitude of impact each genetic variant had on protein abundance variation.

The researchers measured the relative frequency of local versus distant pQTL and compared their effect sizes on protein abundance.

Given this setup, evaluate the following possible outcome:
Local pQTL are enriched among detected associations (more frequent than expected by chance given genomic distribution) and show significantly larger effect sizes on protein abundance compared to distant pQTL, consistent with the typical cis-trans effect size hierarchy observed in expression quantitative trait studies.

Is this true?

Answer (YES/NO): NO